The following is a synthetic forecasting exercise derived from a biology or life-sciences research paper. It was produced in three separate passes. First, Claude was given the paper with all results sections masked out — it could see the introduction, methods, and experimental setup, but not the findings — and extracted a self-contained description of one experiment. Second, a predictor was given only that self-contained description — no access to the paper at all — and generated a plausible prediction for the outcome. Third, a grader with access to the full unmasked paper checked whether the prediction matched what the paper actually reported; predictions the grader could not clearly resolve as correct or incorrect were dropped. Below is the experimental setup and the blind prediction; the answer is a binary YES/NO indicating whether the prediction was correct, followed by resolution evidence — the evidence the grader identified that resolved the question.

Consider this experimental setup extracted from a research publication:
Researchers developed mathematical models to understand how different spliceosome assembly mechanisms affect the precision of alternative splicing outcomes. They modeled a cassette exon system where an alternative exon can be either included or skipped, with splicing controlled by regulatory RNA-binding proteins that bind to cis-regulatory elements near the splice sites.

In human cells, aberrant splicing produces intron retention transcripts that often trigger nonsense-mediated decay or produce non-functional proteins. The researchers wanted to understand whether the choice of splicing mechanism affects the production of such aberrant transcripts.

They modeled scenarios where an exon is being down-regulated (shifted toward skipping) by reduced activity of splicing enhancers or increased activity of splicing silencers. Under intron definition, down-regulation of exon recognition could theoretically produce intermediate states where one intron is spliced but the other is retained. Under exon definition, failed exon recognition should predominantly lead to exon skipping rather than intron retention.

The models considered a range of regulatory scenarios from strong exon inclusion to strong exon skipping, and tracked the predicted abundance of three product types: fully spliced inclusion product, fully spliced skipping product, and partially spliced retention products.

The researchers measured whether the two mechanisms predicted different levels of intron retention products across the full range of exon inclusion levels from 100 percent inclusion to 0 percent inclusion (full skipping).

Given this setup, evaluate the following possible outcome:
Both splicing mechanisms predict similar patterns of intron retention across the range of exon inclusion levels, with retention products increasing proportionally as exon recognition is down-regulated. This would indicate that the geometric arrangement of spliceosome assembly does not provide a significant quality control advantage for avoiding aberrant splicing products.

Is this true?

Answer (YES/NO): NO